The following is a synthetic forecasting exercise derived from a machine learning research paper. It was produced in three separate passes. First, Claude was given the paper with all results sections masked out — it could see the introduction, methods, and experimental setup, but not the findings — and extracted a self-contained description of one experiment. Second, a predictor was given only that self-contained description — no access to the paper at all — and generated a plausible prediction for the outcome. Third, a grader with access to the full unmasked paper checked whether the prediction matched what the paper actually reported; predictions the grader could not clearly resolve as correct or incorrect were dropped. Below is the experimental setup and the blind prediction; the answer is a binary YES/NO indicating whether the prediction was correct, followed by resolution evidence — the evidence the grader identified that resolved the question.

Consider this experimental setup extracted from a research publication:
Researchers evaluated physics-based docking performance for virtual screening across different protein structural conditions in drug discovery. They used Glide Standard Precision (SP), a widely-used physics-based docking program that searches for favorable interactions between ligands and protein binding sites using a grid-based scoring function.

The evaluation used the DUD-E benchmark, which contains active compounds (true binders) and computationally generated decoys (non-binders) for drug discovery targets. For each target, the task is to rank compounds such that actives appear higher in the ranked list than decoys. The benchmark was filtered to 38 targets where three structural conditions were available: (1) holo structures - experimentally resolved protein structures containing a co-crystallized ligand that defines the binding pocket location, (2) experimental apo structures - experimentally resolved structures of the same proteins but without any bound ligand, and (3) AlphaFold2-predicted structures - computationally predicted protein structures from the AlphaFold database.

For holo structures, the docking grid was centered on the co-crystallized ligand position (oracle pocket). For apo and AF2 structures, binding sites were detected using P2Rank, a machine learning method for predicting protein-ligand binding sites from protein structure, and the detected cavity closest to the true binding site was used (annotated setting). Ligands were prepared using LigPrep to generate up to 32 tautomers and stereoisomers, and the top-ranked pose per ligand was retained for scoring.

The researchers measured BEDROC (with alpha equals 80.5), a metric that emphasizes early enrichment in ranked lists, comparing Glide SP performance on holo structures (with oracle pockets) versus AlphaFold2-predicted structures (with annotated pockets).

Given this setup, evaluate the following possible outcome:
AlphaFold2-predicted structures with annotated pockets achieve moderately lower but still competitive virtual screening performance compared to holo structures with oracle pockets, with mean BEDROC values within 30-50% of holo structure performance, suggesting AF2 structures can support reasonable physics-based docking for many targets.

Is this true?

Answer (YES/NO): NO